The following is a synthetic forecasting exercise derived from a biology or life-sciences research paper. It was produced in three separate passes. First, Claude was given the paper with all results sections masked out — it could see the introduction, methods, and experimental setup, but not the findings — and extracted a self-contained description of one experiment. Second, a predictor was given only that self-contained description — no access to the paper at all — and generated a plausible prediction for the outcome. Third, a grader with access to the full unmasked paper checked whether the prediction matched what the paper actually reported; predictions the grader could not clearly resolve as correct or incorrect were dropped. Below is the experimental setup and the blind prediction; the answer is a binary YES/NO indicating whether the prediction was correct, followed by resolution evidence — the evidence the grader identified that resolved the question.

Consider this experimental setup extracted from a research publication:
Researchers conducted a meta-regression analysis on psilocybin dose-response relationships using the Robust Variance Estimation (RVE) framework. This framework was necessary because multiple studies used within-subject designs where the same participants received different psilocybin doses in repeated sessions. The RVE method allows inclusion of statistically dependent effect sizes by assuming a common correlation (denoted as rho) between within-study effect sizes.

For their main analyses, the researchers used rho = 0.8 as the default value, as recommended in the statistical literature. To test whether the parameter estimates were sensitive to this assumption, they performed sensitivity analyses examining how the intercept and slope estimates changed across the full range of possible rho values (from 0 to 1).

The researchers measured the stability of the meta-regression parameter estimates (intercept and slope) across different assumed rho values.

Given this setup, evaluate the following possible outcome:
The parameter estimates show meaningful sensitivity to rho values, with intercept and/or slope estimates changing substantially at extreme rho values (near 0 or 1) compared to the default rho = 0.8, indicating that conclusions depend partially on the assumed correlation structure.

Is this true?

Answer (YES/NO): NO